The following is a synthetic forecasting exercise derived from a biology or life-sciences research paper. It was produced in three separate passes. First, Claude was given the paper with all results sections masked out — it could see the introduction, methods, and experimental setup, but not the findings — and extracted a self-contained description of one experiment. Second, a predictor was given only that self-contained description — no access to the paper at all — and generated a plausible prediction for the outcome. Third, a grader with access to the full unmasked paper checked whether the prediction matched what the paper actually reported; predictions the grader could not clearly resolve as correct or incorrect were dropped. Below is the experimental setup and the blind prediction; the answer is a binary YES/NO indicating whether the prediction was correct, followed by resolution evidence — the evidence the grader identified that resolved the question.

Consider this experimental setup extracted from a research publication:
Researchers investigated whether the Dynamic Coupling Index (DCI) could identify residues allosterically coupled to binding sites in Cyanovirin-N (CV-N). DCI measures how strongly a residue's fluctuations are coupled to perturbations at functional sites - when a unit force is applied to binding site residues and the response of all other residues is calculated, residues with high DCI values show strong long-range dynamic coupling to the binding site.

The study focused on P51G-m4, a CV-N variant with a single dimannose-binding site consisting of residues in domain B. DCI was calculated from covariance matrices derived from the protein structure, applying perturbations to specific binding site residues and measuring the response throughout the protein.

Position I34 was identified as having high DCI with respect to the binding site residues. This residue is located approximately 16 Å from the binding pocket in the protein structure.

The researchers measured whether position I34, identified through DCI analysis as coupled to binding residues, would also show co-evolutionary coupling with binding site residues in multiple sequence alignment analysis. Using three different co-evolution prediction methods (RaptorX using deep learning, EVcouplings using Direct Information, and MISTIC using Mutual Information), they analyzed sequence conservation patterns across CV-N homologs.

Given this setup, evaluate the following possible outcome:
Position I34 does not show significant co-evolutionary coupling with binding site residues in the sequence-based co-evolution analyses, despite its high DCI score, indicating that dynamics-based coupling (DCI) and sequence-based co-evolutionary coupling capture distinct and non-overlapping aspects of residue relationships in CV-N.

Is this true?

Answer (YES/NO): NO